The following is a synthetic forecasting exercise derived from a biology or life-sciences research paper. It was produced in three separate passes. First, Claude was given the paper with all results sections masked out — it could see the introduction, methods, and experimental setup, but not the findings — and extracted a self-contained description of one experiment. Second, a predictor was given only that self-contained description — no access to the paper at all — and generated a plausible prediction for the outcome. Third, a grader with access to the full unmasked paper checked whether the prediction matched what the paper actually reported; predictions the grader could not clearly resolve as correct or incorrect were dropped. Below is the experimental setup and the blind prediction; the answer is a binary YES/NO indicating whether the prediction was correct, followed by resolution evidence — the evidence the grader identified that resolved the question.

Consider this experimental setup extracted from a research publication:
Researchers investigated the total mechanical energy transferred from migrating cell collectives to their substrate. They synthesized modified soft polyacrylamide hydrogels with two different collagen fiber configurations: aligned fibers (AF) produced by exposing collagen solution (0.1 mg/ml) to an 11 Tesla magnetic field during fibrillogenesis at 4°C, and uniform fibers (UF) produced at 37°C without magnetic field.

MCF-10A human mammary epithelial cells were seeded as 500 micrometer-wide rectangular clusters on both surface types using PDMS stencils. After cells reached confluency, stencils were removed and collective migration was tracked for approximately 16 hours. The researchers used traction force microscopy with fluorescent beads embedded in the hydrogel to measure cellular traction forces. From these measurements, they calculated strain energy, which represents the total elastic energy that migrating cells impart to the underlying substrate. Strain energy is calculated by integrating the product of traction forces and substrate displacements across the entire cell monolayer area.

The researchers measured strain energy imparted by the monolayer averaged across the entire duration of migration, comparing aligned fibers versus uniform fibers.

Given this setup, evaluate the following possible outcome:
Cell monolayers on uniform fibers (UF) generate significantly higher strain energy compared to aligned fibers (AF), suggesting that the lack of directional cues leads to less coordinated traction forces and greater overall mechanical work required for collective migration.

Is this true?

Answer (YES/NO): YES